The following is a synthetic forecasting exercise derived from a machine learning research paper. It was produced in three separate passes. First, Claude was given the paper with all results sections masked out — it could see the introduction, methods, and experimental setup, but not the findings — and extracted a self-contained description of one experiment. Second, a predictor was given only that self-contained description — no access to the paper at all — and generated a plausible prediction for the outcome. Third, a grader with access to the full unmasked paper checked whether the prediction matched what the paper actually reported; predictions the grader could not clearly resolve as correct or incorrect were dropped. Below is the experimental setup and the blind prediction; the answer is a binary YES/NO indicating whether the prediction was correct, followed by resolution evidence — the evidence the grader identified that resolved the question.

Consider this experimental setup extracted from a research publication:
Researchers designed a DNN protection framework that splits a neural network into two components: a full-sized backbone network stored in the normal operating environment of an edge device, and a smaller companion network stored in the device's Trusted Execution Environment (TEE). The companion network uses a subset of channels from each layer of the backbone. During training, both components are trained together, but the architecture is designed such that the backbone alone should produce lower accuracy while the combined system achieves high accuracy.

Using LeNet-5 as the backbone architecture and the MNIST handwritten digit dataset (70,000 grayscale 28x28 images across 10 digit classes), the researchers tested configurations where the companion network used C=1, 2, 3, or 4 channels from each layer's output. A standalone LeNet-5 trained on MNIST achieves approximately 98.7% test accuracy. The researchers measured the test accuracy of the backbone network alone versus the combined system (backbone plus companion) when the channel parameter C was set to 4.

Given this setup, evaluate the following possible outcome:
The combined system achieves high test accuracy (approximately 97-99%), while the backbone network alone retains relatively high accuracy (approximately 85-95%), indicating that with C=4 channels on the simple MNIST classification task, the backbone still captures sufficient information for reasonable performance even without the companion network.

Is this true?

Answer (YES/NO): NO